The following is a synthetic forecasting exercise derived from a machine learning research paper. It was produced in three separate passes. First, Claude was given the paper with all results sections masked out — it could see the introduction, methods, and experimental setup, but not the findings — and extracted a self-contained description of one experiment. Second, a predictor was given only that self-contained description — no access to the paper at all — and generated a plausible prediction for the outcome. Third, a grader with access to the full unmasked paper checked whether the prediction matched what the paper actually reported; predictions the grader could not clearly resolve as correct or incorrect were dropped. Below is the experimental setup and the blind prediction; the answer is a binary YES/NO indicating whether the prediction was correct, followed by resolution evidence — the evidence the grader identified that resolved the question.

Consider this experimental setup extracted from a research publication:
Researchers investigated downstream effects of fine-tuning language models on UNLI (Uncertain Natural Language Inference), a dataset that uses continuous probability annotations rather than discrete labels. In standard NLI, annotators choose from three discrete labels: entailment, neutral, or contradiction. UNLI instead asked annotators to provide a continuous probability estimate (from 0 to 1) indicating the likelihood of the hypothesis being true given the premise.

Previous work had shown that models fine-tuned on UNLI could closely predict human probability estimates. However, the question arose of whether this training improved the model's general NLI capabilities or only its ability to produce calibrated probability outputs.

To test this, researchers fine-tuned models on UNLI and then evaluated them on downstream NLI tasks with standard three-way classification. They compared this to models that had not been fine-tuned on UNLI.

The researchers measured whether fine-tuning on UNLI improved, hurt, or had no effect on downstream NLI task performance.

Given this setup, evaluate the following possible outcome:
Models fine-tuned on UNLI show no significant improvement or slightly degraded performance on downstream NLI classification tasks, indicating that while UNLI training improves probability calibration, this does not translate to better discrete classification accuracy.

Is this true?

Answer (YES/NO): NO